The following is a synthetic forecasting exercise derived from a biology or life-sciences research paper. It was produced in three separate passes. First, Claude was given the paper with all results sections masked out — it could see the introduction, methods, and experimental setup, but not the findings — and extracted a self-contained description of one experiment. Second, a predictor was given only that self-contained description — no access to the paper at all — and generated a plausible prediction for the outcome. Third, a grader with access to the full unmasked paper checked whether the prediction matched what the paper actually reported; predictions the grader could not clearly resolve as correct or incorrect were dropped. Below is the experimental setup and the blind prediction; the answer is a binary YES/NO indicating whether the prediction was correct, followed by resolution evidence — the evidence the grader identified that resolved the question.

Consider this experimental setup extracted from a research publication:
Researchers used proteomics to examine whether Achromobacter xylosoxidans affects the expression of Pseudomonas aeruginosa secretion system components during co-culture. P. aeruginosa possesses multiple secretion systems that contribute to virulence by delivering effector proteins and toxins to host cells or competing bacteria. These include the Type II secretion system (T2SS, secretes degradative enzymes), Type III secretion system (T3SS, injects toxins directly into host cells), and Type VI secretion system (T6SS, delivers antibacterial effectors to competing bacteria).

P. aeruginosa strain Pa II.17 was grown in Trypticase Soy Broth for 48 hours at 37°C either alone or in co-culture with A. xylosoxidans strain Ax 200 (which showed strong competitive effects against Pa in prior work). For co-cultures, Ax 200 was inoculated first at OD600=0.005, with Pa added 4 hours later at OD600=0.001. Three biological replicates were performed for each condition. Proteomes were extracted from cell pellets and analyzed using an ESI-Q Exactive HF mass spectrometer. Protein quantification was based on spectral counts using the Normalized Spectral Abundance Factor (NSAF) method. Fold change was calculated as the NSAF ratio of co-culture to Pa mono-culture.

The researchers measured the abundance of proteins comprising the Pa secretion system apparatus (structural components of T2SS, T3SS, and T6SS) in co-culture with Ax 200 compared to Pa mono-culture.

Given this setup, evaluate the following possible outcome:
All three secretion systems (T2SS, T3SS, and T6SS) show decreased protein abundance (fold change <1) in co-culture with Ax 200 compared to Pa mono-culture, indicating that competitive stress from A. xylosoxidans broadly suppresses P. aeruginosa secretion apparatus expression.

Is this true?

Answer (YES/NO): YES